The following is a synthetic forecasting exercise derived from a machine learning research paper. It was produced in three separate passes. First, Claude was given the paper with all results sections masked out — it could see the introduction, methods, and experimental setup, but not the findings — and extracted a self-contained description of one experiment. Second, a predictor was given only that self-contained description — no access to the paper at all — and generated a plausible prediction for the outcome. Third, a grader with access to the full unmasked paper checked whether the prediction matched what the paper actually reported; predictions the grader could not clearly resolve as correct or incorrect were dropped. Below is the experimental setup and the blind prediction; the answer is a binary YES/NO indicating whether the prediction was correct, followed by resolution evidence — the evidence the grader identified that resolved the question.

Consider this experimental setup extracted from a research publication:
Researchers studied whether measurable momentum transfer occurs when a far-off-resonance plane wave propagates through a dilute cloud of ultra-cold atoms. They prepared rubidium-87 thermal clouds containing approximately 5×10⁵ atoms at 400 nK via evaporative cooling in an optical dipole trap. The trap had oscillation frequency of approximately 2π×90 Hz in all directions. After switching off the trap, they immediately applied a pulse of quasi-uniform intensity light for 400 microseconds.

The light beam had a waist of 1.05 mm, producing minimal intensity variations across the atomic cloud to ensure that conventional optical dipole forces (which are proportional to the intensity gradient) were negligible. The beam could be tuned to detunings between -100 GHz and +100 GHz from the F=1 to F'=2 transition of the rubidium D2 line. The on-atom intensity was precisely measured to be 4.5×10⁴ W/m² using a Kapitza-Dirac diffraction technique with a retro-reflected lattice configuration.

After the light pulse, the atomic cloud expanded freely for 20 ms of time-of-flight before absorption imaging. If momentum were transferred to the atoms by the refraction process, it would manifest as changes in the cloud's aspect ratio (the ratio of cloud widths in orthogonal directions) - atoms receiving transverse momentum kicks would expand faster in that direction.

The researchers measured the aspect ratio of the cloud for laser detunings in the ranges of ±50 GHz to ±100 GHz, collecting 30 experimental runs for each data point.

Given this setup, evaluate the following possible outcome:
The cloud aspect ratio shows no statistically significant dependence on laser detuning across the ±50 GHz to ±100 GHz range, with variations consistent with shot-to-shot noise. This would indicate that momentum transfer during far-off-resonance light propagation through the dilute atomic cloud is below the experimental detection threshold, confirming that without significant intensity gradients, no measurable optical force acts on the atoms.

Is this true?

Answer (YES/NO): YES